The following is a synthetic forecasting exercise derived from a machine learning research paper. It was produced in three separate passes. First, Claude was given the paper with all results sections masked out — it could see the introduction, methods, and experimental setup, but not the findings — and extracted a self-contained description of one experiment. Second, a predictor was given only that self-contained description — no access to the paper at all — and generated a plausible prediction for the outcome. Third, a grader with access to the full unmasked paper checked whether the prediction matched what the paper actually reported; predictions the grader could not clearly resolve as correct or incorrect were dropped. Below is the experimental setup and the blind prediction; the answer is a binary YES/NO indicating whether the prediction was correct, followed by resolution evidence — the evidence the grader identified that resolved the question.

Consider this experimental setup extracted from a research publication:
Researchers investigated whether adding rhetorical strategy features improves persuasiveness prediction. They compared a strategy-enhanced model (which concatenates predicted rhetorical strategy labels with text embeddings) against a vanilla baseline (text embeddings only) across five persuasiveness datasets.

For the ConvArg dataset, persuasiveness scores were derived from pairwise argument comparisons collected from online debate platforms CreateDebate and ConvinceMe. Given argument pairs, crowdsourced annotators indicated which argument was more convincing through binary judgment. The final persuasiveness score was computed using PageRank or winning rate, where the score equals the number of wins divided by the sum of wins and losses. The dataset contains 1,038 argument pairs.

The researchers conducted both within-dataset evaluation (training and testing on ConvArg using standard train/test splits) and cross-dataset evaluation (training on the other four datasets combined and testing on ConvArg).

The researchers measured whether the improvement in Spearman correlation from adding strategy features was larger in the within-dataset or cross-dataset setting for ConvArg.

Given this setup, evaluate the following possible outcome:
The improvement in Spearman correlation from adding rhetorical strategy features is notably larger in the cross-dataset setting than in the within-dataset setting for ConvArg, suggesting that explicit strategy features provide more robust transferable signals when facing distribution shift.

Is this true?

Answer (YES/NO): YES